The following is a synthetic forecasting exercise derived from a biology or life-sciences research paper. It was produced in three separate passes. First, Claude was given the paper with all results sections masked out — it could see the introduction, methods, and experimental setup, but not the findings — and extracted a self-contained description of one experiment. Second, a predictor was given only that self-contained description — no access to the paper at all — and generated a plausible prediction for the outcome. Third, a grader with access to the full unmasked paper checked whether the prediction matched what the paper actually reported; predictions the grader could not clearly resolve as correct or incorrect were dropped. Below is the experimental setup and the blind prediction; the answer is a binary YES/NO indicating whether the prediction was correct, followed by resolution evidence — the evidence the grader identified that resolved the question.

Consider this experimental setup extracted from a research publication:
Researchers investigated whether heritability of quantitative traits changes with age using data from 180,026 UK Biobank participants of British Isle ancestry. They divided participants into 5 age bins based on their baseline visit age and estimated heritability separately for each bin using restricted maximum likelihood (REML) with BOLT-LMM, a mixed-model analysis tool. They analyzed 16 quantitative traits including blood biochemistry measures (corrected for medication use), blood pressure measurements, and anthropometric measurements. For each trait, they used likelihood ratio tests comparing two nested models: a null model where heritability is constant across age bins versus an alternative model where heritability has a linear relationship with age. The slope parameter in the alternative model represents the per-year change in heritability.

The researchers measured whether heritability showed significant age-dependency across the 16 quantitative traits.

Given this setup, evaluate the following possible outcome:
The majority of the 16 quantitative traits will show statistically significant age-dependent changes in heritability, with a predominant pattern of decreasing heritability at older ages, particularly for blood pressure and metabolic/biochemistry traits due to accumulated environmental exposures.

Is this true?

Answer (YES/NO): NO